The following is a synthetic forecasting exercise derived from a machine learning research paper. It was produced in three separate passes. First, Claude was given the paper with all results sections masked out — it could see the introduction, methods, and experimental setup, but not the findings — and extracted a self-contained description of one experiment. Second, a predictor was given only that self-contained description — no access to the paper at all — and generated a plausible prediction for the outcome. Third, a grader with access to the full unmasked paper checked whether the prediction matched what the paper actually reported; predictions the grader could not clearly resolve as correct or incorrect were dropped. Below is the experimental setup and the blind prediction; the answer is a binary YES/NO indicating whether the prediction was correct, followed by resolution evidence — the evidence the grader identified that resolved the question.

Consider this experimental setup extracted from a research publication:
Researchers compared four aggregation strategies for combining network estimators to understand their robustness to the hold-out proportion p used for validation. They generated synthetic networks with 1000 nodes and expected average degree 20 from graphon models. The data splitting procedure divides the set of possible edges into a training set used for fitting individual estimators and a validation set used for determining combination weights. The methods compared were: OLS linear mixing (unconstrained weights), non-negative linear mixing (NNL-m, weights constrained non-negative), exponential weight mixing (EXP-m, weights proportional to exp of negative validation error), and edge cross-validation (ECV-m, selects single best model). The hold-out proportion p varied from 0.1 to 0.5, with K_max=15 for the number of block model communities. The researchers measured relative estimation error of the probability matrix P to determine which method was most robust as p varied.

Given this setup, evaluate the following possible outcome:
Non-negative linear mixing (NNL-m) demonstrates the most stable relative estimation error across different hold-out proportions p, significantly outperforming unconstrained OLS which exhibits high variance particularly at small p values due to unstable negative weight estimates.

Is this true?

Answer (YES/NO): NO